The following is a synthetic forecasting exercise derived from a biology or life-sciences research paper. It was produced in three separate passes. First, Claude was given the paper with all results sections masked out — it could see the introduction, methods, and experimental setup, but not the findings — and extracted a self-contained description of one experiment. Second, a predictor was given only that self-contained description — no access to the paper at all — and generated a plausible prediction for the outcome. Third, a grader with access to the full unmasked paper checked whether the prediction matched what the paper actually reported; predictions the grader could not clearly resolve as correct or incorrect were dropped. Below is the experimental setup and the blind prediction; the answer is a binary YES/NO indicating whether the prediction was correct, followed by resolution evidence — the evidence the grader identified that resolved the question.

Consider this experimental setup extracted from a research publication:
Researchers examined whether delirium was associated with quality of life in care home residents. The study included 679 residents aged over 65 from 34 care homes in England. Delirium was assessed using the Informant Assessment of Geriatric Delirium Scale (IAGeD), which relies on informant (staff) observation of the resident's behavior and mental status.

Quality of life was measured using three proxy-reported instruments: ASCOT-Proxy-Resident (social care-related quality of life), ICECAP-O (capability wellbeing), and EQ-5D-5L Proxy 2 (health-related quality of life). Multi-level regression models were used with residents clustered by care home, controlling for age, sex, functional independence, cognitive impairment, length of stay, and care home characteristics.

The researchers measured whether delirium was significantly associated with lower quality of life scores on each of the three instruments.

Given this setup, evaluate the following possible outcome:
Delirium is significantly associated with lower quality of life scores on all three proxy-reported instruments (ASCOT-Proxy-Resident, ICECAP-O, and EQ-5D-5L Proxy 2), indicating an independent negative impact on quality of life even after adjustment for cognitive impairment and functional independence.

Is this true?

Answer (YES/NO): NO